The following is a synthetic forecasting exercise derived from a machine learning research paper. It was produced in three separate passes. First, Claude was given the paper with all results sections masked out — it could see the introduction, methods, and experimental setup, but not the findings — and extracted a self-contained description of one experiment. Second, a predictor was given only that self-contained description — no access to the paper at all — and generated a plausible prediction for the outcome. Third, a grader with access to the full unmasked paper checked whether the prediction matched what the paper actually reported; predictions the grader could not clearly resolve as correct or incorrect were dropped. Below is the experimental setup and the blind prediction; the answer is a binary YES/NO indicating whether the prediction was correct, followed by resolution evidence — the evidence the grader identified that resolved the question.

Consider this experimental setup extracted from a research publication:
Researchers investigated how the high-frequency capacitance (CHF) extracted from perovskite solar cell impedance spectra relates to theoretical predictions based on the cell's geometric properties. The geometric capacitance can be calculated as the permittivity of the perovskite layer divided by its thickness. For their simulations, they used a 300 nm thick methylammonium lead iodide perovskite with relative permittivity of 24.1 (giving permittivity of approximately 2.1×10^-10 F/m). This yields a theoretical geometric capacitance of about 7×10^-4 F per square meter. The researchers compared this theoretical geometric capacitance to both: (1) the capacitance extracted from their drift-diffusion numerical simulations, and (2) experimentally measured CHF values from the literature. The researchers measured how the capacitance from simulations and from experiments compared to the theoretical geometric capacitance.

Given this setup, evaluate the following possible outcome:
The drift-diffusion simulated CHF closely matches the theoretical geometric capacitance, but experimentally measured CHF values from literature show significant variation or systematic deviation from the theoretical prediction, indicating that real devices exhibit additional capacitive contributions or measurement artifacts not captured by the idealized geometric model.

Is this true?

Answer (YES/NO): YES